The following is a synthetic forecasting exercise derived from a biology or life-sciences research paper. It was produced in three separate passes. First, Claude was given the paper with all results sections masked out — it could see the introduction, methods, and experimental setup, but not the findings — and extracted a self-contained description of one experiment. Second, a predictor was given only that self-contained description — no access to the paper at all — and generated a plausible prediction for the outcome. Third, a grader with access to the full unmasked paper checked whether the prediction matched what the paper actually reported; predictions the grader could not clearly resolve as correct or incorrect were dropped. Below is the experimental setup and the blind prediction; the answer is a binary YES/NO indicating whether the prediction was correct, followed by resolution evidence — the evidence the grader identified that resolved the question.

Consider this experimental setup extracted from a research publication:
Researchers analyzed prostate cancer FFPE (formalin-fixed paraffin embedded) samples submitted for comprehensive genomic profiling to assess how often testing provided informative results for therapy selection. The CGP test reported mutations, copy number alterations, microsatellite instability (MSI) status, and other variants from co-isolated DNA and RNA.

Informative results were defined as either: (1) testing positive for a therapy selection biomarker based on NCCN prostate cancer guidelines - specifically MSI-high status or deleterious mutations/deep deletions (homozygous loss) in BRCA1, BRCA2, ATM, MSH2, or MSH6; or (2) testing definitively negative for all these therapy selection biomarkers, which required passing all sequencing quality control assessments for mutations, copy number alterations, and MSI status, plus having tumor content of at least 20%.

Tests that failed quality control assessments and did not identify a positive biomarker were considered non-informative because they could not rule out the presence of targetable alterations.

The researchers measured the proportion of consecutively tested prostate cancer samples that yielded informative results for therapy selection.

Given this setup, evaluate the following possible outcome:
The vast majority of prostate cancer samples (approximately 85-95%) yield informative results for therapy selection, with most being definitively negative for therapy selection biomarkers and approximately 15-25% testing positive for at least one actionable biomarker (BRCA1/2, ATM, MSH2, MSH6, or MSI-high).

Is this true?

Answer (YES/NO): NO